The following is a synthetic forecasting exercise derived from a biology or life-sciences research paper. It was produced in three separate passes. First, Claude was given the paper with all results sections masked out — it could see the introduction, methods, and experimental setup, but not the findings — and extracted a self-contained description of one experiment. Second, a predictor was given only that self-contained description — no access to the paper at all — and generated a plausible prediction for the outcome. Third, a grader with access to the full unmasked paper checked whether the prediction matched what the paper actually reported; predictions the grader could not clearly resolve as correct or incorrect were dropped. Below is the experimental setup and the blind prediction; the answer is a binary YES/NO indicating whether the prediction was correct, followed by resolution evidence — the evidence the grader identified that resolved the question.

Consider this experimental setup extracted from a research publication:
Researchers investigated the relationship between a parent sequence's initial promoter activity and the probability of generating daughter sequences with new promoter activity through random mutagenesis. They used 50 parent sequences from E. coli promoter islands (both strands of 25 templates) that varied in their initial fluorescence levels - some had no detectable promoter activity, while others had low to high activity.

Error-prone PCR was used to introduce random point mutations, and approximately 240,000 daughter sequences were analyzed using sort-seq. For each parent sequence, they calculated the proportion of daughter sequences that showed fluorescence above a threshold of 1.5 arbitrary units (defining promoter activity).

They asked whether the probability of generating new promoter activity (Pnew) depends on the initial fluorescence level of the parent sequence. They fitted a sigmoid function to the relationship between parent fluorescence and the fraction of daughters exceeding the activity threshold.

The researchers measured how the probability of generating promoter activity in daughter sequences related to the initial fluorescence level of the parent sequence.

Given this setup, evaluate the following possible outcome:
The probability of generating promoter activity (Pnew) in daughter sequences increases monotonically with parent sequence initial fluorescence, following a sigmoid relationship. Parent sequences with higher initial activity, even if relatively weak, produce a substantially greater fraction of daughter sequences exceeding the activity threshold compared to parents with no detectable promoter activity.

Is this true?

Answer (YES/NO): YES